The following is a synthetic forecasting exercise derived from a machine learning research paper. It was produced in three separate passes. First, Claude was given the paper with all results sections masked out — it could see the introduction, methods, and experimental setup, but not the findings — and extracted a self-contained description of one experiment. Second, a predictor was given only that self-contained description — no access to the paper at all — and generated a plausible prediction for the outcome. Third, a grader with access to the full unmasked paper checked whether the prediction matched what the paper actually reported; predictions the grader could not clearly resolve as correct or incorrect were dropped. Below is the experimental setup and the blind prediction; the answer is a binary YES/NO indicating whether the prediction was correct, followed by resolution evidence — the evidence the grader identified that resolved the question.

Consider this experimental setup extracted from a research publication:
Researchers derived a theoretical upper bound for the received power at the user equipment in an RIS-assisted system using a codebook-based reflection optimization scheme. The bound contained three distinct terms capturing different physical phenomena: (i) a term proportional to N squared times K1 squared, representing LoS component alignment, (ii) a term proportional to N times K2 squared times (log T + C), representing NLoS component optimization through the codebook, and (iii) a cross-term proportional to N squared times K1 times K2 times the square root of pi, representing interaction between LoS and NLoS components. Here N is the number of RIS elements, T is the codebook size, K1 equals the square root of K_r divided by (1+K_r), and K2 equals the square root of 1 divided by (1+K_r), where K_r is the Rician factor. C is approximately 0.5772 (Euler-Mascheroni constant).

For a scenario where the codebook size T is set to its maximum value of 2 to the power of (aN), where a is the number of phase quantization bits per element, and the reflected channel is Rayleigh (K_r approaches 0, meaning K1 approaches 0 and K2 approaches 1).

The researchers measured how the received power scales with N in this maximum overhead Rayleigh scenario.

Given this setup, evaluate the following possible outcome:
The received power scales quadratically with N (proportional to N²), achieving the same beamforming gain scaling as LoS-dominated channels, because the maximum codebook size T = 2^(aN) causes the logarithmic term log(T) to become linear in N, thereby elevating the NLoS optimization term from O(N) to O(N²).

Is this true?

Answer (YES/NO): YES